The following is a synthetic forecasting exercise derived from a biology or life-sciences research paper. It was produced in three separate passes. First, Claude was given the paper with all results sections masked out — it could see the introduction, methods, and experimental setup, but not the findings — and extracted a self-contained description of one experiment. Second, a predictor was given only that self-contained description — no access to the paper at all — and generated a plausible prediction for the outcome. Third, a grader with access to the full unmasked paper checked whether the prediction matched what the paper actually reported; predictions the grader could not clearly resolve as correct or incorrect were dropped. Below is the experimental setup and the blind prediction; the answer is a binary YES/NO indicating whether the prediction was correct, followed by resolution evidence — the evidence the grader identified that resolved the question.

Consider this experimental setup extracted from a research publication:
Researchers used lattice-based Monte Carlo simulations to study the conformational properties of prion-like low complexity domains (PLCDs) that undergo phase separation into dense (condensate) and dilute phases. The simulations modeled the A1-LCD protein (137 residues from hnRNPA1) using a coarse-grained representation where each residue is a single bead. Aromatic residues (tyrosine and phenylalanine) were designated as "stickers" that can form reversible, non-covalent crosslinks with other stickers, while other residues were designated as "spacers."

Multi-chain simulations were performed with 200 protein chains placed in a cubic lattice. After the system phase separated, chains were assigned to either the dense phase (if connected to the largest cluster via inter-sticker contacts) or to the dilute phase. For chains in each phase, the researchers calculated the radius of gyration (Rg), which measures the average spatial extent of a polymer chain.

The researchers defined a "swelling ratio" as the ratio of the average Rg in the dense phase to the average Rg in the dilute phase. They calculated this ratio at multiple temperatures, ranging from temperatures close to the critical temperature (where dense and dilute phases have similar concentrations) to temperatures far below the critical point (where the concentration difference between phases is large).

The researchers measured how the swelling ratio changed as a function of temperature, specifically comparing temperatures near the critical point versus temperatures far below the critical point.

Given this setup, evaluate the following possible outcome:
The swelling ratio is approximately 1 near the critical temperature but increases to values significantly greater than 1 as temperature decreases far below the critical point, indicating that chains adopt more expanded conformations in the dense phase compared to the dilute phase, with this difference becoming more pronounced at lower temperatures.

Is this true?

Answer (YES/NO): YES